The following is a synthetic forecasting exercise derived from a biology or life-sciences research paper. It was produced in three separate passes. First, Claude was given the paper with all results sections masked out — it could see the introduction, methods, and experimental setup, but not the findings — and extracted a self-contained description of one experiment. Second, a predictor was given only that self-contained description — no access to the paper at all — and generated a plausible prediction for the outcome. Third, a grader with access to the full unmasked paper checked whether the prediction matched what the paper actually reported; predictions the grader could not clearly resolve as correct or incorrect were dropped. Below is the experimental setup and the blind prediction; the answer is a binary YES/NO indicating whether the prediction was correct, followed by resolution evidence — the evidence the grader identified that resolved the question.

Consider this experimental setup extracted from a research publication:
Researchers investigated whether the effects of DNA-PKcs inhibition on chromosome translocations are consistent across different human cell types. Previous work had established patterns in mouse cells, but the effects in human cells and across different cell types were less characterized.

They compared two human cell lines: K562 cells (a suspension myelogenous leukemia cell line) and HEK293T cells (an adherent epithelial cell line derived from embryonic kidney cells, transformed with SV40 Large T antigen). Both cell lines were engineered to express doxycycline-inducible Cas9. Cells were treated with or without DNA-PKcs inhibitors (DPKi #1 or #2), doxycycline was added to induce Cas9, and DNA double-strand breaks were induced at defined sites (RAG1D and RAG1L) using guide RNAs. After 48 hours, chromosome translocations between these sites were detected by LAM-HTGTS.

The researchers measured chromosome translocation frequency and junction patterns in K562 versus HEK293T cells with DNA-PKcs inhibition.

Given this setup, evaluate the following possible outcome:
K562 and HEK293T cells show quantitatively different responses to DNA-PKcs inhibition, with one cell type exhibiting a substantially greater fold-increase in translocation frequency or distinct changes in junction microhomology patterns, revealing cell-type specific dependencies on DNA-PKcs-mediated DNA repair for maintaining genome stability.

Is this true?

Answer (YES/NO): NO